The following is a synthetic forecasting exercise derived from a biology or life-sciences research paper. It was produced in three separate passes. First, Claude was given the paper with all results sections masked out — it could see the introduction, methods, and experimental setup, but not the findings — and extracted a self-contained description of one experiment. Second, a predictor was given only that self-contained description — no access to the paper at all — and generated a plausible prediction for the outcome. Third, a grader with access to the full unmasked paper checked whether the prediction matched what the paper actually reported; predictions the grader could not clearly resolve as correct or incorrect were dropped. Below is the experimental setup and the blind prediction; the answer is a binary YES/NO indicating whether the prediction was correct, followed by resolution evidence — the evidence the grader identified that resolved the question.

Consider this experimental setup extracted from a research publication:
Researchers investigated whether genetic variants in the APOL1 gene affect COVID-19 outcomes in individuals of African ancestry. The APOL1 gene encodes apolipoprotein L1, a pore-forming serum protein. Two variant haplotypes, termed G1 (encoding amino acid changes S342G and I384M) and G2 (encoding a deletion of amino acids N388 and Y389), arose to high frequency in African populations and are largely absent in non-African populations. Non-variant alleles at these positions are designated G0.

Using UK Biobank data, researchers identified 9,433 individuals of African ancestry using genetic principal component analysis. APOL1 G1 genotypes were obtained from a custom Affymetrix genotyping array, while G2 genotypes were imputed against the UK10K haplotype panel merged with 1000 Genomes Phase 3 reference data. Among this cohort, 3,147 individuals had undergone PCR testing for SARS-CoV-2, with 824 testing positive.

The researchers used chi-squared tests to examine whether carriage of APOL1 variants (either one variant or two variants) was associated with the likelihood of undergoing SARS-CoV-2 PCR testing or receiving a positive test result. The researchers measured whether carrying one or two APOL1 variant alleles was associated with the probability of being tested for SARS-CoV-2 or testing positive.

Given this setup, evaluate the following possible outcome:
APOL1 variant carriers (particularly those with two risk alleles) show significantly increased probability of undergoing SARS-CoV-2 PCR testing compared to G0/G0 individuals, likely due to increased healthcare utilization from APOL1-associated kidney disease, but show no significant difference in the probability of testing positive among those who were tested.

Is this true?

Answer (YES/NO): NO